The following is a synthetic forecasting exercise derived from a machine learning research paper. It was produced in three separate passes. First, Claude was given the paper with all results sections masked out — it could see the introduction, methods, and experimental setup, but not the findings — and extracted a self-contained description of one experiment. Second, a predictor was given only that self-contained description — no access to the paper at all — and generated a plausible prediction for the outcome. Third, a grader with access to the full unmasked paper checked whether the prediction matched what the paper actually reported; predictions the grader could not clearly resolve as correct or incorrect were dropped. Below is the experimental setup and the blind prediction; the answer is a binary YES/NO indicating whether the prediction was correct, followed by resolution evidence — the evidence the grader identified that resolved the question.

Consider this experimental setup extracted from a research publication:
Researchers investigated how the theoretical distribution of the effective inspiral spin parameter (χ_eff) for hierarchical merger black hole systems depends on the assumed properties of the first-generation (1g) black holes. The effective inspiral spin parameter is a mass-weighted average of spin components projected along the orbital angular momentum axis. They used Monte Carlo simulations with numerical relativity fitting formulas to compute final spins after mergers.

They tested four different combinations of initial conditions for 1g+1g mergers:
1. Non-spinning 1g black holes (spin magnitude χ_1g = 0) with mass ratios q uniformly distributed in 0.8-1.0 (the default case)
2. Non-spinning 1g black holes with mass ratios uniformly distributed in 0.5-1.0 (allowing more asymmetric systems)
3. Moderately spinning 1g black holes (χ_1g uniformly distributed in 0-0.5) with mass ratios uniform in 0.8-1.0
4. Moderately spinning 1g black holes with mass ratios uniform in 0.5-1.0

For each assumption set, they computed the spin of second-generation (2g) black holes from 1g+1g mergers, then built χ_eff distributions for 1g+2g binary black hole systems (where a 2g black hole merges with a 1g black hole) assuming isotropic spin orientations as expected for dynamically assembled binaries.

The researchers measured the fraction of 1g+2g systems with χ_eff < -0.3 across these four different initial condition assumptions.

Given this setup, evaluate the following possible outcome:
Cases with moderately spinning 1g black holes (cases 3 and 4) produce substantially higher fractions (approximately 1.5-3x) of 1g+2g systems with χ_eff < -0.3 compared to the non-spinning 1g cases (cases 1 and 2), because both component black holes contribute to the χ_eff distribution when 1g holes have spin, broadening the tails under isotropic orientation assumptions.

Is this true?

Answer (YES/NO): NO